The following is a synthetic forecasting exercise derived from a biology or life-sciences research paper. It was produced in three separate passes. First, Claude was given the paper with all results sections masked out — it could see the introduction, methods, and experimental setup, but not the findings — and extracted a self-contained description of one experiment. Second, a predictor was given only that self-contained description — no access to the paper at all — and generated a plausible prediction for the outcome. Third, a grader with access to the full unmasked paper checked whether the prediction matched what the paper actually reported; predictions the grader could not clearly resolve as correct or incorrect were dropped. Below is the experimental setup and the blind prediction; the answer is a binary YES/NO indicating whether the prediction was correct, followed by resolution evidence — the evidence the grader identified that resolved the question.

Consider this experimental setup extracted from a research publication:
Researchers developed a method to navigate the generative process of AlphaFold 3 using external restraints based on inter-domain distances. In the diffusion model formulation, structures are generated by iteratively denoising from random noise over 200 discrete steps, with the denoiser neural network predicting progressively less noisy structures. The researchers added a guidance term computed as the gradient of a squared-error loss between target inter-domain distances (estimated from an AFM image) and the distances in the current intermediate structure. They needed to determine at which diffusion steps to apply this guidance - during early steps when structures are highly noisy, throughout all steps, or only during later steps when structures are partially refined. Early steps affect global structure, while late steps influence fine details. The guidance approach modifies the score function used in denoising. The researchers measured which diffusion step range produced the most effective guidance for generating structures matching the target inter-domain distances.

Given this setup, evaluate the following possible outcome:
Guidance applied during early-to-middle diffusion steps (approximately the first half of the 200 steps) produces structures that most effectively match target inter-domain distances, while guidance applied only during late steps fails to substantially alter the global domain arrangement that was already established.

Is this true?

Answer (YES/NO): NO